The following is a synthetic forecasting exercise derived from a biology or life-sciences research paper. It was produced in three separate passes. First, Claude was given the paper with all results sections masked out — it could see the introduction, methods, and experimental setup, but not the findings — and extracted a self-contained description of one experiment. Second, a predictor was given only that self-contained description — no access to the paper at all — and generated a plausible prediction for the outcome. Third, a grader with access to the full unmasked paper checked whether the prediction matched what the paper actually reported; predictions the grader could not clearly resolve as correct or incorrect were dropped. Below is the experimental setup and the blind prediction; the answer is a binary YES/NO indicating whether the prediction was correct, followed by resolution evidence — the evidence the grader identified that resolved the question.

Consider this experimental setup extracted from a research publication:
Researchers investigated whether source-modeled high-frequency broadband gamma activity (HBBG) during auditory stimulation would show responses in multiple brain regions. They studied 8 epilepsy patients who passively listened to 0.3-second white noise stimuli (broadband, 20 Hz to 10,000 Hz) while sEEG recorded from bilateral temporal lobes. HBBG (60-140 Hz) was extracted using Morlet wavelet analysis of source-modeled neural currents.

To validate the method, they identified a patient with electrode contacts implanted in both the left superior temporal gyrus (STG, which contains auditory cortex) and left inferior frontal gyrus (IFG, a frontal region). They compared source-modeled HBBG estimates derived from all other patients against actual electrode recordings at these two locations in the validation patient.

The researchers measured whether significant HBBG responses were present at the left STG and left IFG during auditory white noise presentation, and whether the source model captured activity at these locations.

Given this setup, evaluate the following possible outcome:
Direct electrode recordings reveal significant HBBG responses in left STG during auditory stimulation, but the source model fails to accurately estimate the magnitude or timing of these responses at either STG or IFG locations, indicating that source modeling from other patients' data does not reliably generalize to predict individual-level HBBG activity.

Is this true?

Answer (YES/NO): NO